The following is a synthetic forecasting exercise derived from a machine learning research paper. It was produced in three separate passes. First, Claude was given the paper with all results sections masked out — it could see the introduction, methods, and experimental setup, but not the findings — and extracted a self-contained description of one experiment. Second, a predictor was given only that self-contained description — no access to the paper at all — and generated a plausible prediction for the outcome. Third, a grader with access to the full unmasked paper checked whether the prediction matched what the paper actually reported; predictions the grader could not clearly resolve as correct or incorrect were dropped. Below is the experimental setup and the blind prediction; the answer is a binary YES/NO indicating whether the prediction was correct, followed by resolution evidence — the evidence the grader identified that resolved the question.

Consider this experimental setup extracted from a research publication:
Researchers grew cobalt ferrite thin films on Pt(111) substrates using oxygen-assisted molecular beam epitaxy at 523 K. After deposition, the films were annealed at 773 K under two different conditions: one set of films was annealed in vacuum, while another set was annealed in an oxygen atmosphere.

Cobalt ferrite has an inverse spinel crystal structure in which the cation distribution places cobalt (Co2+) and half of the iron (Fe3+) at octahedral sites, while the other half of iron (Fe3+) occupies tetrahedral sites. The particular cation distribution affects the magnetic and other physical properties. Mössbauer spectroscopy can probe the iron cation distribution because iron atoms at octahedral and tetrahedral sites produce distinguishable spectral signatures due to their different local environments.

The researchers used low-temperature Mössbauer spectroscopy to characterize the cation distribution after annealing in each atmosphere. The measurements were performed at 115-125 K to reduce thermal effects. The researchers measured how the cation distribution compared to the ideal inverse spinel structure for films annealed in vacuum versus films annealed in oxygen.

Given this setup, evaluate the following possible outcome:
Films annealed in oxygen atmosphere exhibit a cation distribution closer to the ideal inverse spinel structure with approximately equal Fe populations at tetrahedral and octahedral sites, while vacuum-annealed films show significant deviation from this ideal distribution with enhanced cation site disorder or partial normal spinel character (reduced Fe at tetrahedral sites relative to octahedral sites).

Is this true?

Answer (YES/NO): NO